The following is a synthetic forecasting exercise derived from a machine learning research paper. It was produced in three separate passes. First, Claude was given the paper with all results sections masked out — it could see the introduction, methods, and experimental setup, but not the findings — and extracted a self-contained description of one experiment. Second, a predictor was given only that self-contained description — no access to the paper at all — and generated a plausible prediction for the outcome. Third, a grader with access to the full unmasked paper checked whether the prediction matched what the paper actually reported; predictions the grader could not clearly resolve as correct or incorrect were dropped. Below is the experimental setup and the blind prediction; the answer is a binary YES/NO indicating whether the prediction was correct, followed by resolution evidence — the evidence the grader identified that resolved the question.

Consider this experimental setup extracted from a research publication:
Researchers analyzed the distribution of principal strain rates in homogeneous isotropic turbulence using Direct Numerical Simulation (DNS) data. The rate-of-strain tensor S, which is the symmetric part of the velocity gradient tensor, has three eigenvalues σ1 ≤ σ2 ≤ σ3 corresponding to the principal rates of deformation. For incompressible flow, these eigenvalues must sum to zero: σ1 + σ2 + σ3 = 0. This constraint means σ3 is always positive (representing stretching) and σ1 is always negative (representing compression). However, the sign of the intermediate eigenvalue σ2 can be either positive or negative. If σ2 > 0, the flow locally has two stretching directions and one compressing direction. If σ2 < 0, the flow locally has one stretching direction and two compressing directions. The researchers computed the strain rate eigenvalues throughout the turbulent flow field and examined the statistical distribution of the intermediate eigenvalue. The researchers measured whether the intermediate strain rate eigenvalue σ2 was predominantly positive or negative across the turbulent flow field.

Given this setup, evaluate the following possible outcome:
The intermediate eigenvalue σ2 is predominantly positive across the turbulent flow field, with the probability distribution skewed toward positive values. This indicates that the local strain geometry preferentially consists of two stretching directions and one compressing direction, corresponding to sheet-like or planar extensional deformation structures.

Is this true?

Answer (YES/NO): YES